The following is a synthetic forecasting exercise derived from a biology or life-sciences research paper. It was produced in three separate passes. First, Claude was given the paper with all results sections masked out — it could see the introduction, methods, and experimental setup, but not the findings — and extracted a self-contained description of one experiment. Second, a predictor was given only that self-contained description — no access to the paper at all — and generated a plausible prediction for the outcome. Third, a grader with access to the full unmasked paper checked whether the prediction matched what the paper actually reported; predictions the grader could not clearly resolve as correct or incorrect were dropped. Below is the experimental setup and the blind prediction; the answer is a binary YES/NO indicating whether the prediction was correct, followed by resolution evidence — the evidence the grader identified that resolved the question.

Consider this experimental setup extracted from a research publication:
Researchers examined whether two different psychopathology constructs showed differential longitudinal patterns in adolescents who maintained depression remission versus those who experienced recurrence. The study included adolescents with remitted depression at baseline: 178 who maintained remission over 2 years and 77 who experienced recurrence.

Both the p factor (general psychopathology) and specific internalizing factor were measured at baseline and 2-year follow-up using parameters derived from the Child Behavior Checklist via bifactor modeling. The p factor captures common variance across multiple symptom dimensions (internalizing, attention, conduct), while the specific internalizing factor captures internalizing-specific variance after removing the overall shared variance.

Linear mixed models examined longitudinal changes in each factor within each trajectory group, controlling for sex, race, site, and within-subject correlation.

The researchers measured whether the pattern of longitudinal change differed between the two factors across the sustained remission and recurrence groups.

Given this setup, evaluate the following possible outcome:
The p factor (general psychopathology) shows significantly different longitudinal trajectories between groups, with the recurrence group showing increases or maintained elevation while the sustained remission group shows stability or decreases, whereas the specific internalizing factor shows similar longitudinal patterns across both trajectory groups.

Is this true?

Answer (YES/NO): YES